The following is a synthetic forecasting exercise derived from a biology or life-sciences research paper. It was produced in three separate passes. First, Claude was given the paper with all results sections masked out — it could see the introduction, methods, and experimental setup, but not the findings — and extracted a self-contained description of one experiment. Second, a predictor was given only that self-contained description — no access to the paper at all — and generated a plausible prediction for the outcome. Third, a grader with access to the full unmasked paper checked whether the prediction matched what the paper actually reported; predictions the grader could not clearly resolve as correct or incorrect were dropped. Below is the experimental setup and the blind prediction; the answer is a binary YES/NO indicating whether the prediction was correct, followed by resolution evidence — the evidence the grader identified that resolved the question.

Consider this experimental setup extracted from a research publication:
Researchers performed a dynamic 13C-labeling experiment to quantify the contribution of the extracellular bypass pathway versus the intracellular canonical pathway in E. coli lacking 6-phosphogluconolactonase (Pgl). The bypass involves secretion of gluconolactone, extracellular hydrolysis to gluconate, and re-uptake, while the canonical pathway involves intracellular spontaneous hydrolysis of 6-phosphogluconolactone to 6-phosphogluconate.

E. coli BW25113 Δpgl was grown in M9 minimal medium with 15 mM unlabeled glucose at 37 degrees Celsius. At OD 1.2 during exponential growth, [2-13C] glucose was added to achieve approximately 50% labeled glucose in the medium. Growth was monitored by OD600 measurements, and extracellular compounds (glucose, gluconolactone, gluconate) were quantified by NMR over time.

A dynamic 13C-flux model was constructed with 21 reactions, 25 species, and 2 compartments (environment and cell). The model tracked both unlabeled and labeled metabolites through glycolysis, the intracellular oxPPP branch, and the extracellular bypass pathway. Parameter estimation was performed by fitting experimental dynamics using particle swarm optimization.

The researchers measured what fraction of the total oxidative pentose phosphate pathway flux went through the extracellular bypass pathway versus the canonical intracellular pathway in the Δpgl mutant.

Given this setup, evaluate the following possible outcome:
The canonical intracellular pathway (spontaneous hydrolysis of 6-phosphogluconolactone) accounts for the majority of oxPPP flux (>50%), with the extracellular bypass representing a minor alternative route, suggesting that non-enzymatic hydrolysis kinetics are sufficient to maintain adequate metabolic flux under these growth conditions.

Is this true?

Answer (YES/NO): NO